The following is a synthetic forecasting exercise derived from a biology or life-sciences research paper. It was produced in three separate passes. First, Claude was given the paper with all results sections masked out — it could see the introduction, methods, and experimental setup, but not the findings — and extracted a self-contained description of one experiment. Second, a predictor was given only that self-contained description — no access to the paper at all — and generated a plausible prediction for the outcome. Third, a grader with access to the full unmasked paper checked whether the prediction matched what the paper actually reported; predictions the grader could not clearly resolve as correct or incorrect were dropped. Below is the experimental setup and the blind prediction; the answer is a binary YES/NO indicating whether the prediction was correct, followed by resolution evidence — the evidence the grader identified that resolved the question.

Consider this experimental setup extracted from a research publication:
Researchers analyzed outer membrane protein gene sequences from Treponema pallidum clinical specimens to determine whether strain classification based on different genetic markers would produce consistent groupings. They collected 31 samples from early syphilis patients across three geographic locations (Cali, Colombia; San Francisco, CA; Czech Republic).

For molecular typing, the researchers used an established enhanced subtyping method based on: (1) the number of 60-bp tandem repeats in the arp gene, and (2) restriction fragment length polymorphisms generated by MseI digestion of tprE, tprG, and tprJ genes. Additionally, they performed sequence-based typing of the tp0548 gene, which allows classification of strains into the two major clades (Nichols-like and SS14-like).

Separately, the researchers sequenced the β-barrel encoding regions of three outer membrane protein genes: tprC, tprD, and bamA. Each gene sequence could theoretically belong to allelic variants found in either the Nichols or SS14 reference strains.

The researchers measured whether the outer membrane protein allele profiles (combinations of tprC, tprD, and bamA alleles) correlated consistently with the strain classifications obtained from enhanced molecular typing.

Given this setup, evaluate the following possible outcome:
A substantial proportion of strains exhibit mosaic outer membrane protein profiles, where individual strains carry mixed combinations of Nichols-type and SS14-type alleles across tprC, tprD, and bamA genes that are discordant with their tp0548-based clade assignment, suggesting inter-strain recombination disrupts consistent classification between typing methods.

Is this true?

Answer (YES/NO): YES